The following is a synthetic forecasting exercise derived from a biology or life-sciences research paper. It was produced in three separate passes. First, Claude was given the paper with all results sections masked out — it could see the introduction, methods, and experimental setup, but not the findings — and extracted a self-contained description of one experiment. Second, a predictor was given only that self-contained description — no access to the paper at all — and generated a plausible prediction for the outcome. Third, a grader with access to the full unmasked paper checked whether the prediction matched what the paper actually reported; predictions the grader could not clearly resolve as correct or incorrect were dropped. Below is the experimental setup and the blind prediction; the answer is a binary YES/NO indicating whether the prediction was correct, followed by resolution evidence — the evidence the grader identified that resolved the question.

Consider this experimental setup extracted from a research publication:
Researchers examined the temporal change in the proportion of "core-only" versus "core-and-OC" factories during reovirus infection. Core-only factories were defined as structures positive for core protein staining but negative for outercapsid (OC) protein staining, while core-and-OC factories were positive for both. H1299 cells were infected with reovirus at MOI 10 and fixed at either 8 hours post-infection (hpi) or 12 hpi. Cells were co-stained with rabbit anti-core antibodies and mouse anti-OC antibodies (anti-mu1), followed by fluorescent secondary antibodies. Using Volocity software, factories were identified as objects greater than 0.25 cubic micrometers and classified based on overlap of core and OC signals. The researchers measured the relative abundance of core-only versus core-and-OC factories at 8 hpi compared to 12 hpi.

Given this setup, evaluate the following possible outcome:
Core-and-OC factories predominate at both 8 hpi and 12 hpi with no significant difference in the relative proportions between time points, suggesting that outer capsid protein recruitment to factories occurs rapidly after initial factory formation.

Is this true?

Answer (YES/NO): NO